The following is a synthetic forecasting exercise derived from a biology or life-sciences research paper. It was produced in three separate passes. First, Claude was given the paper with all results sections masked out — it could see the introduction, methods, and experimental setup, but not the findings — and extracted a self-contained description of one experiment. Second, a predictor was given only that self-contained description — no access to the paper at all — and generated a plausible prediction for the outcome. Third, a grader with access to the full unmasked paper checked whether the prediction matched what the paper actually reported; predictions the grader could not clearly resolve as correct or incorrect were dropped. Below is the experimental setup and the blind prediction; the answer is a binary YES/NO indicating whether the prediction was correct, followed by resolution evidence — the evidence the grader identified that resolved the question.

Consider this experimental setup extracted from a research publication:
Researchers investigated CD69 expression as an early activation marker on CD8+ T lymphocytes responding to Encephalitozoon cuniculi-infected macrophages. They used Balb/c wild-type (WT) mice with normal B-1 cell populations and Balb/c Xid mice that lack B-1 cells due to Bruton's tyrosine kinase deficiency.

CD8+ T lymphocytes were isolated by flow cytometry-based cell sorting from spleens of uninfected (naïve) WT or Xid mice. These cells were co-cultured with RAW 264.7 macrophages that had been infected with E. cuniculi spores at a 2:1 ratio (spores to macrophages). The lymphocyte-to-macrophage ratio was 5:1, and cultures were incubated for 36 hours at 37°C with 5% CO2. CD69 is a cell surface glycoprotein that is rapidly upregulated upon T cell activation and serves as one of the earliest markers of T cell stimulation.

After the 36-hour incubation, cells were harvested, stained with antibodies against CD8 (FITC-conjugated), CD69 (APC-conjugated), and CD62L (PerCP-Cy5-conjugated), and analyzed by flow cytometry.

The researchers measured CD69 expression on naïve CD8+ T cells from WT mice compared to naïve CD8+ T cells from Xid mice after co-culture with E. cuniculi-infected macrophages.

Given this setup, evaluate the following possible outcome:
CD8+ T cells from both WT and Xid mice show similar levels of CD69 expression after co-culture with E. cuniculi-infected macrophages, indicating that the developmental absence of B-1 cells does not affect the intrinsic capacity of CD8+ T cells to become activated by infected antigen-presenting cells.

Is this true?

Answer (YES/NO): NO